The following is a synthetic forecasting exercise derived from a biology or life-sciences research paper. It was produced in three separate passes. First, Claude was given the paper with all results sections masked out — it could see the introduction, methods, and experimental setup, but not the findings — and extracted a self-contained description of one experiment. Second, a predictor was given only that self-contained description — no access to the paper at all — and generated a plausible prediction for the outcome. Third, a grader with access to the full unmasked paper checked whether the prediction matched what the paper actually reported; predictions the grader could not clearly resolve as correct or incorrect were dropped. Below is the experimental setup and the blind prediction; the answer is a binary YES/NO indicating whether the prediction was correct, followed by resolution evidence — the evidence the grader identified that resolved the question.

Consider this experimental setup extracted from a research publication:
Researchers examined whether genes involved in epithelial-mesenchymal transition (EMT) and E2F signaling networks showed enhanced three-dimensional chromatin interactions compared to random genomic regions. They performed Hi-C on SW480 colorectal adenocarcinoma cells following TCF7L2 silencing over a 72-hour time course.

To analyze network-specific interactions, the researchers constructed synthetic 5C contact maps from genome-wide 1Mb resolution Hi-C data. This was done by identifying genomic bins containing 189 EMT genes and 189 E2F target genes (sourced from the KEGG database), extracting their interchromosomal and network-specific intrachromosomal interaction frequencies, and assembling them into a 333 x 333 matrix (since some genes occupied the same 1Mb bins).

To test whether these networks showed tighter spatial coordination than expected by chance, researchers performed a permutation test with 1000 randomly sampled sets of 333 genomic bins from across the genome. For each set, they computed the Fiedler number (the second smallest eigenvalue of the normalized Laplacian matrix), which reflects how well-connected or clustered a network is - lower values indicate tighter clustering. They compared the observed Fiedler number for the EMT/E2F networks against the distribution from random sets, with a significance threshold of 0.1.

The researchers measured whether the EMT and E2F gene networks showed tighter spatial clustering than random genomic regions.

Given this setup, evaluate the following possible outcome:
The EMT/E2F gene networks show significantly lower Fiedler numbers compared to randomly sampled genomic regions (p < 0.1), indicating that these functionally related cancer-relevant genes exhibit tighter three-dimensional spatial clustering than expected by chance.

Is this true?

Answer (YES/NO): NO